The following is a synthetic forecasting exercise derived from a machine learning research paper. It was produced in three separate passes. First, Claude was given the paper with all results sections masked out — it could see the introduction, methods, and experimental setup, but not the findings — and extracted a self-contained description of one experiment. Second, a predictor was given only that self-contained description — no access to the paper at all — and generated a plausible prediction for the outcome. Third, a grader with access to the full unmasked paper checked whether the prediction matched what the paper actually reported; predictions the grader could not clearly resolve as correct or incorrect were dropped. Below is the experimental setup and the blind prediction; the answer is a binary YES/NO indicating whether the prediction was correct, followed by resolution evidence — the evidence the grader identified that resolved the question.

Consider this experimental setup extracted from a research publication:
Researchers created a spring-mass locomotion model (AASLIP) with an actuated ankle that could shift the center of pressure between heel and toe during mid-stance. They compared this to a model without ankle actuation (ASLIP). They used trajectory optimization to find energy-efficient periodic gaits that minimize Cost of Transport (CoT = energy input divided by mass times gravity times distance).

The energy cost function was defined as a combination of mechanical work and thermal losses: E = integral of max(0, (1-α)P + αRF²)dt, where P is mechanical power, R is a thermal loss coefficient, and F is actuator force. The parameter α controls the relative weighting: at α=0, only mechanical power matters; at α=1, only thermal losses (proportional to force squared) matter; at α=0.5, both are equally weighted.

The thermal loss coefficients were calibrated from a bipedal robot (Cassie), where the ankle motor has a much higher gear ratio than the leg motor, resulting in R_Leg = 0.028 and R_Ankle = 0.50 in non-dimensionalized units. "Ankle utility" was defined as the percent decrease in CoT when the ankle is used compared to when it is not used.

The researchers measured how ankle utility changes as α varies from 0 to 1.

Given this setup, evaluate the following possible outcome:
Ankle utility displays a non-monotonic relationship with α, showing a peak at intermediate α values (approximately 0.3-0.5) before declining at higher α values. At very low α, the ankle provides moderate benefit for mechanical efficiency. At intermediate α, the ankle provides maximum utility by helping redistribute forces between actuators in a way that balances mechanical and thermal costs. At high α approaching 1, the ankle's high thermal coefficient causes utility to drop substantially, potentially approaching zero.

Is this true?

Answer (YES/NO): NO